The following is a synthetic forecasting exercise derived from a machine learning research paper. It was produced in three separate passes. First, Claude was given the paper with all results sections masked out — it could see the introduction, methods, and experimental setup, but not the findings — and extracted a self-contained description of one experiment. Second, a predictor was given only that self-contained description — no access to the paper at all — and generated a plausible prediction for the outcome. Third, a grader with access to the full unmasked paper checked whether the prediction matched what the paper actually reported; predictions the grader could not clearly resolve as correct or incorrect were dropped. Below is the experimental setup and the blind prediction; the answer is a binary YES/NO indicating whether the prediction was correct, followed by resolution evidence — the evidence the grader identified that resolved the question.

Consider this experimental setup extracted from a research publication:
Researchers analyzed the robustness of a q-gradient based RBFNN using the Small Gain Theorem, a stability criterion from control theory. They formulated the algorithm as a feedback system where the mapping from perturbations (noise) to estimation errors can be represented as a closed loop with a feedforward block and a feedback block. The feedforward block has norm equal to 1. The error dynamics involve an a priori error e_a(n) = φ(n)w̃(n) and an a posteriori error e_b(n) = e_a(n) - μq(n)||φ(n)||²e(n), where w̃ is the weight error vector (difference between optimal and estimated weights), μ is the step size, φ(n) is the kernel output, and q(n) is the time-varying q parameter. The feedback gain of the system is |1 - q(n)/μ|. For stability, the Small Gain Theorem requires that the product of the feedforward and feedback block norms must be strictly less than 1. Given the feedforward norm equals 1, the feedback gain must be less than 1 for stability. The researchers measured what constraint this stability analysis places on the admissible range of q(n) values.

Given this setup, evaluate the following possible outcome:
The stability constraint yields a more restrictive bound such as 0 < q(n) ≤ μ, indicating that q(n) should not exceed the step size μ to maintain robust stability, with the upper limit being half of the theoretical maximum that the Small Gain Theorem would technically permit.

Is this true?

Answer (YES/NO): NO